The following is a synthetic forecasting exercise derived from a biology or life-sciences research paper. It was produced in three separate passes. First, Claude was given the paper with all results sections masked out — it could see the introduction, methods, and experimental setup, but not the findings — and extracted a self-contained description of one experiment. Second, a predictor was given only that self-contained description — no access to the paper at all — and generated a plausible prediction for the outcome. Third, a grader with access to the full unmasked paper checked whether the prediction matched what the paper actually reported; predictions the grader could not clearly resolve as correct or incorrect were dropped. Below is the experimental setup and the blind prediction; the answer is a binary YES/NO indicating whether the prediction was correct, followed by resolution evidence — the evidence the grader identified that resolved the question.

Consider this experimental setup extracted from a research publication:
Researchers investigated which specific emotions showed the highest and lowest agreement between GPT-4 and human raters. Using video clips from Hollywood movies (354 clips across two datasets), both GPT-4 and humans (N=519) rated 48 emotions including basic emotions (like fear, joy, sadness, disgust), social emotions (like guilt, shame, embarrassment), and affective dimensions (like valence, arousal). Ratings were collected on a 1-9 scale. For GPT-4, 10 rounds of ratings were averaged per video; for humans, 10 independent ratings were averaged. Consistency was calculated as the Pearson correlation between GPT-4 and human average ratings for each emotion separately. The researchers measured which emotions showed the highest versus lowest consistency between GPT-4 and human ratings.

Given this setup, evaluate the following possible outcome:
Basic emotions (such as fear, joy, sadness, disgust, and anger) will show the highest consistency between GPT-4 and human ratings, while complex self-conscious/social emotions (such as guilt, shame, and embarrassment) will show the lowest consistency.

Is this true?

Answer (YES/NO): NO